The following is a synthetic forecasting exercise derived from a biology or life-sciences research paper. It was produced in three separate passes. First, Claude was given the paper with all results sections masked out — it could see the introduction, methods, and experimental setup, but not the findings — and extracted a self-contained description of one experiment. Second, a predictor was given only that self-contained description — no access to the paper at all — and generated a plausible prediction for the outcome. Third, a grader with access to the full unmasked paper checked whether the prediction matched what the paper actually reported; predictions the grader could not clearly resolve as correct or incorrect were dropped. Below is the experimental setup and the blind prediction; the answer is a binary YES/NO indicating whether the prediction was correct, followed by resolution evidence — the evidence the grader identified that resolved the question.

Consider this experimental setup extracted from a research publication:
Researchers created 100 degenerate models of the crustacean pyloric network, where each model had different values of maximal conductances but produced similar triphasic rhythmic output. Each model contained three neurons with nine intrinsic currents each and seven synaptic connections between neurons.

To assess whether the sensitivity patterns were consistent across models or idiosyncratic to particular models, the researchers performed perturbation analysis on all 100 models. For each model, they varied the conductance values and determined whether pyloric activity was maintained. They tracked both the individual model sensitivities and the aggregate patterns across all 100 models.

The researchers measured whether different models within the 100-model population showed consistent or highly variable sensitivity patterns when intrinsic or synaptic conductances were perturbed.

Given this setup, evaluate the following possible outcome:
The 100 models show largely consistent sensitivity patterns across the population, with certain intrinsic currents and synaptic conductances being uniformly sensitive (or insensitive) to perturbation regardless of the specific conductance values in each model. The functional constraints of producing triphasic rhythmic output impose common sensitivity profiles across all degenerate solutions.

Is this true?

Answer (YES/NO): NO